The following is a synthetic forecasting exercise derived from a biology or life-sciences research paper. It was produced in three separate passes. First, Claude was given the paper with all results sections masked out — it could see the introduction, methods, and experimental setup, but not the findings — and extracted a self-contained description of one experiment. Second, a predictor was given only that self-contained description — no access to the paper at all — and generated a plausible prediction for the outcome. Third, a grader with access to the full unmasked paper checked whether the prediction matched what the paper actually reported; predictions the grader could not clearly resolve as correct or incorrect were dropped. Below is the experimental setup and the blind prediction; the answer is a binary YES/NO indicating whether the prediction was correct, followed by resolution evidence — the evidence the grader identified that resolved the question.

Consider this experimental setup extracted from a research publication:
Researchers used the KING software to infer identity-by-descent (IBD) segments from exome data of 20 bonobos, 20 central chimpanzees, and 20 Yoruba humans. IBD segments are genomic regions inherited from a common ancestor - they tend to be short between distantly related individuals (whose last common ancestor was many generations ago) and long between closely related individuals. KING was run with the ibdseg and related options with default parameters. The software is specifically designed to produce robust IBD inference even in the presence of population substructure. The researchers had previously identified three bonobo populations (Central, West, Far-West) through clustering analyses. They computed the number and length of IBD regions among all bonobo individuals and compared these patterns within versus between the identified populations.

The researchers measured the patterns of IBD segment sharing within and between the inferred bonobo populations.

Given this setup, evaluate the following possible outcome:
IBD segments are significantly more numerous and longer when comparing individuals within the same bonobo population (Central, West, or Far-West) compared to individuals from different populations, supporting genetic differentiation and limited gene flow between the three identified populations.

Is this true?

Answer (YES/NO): YES